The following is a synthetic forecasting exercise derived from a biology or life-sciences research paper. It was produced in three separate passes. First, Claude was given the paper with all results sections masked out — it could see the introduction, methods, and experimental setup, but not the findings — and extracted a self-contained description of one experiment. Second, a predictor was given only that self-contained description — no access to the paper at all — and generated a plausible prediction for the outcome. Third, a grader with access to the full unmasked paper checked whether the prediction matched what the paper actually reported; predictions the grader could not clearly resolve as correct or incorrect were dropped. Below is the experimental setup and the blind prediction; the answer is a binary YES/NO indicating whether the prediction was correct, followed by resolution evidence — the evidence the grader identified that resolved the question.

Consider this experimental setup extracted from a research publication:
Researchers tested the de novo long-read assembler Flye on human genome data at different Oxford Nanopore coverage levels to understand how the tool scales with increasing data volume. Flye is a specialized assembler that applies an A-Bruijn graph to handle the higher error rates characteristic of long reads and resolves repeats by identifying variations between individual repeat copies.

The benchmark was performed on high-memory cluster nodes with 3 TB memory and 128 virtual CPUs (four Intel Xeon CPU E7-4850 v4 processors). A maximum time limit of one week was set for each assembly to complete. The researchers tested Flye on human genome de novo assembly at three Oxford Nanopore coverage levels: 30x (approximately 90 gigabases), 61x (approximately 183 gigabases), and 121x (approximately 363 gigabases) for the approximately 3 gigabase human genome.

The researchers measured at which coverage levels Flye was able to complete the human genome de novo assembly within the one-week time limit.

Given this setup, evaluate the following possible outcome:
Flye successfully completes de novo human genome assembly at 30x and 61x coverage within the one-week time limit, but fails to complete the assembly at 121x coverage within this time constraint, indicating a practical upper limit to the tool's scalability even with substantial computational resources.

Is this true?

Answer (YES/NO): YES